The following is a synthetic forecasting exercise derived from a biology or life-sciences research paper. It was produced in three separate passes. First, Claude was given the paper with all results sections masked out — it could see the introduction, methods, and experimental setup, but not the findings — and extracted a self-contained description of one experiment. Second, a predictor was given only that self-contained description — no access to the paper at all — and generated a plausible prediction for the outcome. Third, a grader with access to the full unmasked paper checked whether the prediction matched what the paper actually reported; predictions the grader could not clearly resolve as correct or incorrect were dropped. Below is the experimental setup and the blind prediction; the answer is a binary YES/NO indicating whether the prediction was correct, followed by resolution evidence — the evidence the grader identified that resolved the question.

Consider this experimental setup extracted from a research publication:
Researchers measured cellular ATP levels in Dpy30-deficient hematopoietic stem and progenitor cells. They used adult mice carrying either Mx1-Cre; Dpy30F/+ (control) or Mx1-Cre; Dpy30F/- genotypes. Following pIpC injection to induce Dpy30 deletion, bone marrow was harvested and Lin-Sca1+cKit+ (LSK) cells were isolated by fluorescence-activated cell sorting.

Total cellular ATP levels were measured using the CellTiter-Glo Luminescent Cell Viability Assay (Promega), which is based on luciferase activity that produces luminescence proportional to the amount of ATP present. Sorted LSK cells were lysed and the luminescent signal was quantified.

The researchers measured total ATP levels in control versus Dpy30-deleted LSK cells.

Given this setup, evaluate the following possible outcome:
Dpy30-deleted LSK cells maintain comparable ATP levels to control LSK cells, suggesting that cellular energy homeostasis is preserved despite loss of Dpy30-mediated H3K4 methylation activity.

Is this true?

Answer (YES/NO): NO